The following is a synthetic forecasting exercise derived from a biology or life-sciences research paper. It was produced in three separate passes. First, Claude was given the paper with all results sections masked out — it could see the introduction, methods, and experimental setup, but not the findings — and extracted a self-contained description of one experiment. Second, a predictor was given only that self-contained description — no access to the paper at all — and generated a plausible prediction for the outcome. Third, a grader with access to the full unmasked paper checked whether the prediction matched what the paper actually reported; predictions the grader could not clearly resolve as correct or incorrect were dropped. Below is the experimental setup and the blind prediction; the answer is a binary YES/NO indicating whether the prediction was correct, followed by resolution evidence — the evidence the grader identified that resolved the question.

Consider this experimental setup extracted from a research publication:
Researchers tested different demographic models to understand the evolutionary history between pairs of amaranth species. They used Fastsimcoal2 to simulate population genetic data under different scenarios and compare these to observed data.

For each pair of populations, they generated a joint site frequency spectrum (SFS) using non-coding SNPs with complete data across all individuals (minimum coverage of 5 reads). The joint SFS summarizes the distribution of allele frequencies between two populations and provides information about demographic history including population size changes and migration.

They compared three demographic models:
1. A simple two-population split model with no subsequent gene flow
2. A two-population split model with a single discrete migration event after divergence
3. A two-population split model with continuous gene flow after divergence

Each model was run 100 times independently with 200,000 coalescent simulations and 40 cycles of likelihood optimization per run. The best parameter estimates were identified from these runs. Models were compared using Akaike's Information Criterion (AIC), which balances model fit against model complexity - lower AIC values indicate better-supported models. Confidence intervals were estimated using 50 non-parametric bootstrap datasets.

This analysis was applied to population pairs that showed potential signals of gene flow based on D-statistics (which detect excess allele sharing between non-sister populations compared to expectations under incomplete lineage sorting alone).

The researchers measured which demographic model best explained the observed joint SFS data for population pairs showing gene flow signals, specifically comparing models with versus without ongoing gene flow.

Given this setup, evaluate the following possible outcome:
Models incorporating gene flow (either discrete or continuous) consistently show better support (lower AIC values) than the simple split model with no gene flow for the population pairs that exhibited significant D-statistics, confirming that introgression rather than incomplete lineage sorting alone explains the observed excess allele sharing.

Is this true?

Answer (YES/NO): YES